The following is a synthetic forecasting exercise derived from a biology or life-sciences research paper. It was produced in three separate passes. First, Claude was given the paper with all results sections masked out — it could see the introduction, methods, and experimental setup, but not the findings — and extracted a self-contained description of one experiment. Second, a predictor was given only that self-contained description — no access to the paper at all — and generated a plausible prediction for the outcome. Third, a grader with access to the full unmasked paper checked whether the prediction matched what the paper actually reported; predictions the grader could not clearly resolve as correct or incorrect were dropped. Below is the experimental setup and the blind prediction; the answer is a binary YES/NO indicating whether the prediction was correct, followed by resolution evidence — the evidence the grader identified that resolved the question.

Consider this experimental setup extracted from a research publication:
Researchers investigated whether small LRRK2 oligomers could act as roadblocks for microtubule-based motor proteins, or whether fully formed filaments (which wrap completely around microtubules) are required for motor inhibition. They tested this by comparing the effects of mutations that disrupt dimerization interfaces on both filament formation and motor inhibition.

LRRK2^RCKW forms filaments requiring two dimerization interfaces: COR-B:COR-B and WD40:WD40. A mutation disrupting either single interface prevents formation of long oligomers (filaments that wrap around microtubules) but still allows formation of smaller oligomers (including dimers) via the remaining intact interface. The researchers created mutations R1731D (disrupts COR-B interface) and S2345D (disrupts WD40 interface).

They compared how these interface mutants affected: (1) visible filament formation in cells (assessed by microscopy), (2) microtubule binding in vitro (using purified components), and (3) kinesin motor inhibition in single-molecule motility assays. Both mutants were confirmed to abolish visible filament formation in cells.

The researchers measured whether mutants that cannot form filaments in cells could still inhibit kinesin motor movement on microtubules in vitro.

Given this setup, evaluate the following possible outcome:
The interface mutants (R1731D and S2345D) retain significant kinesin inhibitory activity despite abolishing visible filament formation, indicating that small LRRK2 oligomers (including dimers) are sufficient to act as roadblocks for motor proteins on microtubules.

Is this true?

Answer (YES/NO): NO